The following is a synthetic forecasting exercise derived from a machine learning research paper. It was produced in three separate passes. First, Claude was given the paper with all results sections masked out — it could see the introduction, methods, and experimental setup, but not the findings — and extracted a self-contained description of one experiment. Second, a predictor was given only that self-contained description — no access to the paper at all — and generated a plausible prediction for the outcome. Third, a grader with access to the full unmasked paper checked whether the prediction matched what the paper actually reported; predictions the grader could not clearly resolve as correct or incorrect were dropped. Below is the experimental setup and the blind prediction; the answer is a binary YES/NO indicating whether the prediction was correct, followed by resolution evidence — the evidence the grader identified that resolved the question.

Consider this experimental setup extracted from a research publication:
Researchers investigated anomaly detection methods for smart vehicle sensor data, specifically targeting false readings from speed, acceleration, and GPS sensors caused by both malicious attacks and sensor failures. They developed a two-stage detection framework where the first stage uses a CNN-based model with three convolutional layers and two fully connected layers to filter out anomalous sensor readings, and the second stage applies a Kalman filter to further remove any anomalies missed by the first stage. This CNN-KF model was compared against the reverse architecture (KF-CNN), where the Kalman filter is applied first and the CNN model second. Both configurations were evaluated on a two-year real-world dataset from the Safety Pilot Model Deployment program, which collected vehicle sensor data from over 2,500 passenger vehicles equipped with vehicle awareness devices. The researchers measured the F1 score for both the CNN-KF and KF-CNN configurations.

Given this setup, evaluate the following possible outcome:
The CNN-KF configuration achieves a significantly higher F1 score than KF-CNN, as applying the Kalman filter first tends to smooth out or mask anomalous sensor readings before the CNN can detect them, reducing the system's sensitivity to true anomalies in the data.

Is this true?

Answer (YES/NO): NO